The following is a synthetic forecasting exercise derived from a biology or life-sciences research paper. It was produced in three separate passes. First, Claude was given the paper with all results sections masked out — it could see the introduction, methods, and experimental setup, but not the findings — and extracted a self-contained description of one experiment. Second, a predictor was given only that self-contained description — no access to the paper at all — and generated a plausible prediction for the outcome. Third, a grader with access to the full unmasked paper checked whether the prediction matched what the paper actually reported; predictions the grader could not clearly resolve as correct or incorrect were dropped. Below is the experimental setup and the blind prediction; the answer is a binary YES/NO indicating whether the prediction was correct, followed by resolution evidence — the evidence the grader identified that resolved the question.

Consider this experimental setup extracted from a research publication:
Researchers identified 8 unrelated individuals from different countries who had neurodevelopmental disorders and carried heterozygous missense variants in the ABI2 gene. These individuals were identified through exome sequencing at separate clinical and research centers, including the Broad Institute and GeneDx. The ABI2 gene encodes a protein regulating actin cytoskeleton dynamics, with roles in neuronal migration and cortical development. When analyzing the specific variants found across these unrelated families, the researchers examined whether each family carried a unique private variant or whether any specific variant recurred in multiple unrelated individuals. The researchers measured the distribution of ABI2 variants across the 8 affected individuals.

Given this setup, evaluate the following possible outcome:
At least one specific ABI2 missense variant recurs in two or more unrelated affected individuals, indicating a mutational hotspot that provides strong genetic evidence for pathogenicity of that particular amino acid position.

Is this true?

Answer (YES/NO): YES